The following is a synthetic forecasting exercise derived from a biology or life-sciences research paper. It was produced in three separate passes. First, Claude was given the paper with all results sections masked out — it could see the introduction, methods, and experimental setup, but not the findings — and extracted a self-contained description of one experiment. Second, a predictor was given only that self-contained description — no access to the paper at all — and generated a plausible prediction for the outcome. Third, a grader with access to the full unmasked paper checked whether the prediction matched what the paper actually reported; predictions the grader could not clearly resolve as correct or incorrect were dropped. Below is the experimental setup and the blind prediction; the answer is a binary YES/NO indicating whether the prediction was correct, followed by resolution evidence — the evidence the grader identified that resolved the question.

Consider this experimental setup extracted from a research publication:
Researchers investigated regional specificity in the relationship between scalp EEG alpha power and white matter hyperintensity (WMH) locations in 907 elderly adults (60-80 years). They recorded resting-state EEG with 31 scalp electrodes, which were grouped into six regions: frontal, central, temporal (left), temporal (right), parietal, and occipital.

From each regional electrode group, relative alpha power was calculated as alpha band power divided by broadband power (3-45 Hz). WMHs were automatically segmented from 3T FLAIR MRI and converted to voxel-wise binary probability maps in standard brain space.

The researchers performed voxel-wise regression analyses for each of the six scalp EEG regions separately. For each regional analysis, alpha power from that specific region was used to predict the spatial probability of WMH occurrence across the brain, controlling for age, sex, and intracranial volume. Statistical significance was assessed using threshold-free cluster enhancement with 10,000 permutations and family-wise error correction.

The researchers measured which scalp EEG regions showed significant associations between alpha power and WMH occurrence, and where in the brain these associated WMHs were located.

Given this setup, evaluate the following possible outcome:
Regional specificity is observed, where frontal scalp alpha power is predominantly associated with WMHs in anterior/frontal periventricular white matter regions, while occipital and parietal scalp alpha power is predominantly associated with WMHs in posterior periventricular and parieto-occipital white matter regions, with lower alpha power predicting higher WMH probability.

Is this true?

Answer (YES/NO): NO